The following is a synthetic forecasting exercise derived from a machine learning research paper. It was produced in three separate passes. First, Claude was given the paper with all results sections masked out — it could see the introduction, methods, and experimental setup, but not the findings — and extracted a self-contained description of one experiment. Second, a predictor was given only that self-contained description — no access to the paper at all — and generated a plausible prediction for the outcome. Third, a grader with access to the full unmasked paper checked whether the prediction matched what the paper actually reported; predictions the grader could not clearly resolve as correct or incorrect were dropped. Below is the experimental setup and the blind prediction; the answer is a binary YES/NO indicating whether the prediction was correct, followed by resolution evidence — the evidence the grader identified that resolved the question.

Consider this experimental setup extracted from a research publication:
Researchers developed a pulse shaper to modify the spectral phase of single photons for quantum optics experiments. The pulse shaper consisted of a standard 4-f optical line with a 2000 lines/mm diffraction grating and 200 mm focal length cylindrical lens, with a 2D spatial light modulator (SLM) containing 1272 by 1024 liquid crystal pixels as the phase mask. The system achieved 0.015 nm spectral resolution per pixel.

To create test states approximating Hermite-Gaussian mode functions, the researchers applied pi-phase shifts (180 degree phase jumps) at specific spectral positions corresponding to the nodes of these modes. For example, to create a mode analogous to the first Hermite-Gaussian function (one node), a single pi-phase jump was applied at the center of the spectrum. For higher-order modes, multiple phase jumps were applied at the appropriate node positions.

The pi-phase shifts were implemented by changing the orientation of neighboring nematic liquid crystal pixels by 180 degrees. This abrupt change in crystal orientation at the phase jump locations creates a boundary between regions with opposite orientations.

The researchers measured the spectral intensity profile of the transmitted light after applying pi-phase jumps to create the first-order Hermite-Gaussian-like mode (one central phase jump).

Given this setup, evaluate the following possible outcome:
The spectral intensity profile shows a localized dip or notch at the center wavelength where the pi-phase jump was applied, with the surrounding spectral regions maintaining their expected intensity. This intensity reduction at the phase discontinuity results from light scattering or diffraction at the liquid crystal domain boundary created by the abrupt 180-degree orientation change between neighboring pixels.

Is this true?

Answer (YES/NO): YES